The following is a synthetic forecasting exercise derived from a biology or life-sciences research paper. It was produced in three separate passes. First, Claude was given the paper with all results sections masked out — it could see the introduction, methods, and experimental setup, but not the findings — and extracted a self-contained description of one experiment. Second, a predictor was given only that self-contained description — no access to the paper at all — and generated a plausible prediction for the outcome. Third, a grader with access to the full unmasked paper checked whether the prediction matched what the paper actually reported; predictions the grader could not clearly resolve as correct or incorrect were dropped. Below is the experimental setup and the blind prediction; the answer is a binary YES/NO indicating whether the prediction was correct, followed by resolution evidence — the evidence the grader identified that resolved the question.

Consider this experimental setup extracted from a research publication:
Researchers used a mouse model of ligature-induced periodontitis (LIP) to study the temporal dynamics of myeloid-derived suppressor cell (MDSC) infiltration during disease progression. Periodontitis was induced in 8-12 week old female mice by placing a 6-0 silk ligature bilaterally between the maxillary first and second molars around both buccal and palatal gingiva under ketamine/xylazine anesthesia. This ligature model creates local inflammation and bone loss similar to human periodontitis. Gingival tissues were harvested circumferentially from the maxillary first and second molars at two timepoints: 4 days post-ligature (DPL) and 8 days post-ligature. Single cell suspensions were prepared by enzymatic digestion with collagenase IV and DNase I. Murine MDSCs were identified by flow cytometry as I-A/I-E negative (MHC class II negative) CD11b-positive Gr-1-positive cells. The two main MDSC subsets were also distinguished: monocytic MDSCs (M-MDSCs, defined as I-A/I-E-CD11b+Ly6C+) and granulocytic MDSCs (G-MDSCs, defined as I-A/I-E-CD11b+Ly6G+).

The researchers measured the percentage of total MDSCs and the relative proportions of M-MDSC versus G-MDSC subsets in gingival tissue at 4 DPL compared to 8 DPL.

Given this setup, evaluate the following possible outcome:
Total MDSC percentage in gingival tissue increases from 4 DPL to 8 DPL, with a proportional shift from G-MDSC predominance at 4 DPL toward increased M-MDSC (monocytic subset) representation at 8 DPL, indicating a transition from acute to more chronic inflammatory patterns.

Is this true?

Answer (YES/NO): NO